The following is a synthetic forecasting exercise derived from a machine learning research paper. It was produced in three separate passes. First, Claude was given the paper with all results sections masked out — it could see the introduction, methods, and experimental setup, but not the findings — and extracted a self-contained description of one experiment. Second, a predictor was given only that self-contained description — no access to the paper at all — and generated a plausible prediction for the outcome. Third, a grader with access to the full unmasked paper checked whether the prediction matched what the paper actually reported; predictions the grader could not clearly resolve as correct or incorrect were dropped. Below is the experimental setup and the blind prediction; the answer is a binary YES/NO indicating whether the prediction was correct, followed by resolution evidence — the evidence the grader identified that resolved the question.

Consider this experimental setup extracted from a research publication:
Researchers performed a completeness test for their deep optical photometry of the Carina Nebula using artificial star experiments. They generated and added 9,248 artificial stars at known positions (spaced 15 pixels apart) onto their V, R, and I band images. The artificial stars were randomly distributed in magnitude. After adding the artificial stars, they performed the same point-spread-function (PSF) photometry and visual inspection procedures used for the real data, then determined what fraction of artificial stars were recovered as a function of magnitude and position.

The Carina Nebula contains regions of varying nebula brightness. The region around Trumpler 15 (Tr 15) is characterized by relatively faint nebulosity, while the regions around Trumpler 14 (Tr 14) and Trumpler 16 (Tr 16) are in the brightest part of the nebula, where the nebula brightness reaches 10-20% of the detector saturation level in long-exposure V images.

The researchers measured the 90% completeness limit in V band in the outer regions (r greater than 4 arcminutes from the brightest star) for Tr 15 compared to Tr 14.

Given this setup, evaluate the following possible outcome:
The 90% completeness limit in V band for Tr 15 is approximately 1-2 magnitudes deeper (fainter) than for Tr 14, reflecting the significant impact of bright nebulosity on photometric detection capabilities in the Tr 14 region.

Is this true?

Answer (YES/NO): YES